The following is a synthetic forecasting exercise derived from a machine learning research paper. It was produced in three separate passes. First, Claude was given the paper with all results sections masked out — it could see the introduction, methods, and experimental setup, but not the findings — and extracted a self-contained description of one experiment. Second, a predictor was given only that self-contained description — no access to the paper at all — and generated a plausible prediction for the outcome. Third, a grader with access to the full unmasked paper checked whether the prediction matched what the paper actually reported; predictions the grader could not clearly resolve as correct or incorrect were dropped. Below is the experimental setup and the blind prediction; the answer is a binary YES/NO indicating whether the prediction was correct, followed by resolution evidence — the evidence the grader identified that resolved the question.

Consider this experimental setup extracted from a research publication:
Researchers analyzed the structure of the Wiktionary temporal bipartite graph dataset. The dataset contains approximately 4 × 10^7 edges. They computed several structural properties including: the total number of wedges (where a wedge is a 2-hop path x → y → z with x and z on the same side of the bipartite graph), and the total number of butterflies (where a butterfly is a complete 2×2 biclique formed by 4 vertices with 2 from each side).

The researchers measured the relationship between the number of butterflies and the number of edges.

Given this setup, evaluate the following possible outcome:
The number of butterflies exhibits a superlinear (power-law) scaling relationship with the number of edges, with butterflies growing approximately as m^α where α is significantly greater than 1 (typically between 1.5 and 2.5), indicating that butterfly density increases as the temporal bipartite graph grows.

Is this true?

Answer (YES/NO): YES